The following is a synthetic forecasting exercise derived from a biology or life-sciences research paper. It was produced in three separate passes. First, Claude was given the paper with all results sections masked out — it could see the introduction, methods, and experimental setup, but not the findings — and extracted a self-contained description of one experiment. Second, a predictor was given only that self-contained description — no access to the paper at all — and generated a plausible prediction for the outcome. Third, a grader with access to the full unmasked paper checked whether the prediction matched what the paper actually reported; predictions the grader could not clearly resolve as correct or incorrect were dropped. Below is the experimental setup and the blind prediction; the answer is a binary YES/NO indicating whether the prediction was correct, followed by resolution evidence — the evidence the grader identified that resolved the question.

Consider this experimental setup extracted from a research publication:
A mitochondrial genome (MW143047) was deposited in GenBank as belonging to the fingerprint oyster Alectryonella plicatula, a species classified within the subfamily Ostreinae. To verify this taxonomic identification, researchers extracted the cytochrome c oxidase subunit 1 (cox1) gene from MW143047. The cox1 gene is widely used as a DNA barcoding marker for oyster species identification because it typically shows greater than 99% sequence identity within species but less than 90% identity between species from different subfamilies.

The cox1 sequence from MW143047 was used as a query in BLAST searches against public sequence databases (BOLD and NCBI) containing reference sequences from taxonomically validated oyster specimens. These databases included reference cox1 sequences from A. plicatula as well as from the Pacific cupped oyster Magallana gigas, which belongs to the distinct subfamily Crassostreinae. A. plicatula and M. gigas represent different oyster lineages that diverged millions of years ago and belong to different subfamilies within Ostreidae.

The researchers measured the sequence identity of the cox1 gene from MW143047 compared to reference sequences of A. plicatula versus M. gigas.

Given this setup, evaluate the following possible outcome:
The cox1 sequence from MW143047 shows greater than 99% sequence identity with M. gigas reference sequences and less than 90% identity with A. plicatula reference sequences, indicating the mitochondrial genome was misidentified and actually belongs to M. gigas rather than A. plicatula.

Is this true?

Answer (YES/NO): YES